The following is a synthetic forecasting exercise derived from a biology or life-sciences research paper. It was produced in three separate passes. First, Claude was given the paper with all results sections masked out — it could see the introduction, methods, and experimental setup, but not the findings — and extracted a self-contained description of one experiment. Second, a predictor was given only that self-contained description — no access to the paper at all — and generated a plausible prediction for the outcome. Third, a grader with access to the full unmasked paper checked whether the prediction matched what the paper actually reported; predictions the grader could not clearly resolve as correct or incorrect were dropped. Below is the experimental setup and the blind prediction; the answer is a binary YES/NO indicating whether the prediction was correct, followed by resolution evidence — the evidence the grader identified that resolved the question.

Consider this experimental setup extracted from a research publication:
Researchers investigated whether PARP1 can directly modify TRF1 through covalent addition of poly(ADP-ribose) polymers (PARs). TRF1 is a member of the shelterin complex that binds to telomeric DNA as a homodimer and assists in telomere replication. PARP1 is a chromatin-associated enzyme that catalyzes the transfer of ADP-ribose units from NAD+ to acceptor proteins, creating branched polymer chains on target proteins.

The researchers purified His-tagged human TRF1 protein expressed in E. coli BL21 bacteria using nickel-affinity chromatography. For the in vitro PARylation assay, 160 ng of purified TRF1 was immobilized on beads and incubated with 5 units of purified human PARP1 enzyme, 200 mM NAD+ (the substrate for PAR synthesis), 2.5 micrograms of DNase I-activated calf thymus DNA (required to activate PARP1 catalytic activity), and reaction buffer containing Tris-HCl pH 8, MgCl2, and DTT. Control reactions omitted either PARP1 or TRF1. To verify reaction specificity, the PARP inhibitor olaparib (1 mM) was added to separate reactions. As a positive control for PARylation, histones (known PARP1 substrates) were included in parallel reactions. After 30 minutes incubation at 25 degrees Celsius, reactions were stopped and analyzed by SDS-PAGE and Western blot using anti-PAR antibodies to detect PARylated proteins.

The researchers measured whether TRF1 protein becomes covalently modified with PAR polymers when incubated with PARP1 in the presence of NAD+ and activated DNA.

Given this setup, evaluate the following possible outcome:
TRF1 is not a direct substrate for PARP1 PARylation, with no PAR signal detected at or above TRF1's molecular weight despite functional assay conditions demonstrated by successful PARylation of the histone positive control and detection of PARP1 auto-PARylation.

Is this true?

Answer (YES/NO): NO